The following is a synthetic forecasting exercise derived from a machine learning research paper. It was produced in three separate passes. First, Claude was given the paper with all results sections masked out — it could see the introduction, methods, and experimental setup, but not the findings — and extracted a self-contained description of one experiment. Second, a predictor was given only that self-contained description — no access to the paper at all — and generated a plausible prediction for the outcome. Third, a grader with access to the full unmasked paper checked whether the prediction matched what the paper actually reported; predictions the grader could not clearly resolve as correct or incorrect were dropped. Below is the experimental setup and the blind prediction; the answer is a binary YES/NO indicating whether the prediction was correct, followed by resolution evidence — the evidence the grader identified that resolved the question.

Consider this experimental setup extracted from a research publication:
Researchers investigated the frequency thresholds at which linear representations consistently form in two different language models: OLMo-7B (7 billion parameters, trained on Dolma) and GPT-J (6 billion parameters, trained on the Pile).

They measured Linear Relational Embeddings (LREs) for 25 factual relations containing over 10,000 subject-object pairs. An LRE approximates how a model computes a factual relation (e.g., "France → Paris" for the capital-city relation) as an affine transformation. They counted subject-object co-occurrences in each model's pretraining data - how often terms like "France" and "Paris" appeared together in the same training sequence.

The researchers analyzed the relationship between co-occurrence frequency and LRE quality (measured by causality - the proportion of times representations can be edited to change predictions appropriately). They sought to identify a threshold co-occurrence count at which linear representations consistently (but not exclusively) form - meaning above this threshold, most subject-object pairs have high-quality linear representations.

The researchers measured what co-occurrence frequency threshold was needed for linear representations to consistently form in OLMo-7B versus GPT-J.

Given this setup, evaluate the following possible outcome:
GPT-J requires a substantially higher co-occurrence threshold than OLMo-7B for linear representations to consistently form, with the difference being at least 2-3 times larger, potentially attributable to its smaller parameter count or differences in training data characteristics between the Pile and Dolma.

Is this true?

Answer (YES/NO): YES